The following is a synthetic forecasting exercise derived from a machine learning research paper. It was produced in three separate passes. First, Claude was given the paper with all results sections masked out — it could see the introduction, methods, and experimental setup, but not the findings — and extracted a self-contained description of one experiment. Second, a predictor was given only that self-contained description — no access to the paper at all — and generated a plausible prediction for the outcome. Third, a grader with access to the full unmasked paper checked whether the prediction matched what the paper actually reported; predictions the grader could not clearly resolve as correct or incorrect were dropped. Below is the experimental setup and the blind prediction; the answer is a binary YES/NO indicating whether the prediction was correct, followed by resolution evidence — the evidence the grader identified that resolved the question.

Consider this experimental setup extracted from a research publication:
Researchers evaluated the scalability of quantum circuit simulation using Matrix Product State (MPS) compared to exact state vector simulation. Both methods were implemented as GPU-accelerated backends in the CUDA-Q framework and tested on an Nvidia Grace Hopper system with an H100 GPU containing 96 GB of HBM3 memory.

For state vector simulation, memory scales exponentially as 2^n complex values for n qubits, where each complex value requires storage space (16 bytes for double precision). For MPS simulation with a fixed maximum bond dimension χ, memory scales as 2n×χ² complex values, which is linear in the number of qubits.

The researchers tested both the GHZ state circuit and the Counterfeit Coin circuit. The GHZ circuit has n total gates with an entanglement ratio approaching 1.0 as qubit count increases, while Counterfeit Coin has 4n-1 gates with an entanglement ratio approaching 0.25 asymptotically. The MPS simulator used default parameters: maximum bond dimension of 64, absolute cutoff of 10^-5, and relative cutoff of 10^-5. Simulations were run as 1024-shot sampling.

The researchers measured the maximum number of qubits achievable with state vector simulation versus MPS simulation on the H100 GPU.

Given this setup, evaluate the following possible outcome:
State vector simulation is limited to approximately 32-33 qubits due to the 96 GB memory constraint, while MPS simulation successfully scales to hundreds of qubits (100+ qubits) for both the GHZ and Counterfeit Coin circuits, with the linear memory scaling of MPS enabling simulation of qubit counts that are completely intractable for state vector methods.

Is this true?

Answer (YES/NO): NO